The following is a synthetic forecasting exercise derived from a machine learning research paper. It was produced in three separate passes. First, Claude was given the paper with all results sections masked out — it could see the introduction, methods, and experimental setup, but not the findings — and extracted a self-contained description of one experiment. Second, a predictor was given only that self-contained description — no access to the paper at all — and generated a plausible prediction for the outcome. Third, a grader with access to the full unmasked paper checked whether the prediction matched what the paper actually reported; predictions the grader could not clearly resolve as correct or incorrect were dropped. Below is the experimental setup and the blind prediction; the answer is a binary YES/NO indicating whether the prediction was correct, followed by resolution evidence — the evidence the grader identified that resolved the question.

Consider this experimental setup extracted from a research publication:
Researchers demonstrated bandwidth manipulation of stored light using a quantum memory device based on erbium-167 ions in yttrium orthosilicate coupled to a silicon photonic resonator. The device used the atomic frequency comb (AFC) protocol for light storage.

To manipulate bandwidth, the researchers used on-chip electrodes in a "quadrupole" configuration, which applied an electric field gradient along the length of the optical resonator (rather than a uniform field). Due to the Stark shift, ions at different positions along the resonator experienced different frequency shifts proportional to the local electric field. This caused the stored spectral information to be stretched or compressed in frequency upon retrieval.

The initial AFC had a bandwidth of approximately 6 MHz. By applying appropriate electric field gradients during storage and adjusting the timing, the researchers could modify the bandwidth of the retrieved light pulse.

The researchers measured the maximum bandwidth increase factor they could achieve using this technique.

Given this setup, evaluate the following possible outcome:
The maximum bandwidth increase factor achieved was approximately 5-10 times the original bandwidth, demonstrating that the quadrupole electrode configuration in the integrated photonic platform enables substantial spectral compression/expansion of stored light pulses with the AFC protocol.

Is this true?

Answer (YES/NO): NO